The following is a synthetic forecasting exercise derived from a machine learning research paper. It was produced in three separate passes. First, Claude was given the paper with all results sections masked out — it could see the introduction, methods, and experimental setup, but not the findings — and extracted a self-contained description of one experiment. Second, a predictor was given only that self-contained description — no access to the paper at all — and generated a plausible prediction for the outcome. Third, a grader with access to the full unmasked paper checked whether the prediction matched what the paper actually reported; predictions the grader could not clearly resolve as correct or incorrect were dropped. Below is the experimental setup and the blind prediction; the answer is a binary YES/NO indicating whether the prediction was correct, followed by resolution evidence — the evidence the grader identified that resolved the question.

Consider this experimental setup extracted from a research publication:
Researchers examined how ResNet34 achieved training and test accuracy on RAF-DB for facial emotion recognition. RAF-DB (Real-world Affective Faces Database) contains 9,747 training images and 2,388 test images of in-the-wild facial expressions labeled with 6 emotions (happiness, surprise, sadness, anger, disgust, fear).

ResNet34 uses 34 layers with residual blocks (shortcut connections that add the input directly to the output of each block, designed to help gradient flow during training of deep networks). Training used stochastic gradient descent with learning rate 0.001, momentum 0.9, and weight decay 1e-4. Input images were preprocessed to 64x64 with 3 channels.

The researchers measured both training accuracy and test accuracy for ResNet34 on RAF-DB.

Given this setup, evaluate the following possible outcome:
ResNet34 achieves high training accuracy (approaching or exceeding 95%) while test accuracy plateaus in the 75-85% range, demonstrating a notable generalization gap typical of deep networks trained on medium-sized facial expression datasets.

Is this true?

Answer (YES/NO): YES